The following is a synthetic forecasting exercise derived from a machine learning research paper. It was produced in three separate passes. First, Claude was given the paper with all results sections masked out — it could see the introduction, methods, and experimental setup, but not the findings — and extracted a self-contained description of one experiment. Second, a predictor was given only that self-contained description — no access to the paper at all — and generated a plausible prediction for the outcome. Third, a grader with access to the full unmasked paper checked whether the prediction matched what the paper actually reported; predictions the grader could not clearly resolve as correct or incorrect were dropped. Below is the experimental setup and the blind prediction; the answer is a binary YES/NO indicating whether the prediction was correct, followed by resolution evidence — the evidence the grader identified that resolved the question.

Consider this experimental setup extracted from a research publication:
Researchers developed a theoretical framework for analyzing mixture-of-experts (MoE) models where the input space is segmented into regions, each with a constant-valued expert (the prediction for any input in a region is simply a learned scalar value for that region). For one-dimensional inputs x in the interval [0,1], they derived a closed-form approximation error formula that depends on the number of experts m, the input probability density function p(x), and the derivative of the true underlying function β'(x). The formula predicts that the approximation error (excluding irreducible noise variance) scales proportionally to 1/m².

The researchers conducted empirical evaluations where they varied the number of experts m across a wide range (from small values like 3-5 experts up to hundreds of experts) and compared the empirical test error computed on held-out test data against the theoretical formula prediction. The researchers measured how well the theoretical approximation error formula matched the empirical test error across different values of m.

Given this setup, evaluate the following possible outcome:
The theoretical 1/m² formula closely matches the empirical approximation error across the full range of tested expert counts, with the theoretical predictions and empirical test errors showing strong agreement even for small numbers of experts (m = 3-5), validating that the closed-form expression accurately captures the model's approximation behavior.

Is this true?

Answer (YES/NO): NO